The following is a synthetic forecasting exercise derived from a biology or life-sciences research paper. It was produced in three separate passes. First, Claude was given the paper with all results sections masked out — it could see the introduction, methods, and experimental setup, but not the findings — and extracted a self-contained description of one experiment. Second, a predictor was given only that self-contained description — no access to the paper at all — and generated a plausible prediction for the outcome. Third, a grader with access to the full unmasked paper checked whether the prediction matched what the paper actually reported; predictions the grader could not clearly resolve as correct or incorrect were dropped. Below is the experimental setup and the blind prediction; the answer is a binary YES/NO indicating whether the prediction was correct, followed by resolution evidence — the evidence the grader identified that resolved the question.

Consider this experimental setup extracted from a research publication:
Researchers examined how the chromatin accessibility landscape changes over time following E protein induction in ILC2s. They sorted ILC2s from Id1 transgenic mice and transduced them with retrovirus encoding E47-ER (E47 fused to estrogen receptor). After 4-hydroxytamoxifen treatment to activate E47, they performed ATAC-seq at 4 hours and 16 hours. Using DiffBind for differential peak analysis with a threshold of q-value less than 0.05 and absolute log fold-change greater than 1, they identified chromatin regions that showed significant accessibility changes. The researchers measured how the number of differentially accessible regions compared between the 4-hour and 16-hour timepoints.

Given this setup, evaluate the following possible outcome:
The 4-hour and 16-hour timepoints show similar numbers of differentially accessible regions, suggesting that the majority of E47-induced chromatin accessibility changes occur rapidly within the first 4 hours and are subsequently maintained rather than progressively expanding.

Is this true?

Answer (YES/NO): NO